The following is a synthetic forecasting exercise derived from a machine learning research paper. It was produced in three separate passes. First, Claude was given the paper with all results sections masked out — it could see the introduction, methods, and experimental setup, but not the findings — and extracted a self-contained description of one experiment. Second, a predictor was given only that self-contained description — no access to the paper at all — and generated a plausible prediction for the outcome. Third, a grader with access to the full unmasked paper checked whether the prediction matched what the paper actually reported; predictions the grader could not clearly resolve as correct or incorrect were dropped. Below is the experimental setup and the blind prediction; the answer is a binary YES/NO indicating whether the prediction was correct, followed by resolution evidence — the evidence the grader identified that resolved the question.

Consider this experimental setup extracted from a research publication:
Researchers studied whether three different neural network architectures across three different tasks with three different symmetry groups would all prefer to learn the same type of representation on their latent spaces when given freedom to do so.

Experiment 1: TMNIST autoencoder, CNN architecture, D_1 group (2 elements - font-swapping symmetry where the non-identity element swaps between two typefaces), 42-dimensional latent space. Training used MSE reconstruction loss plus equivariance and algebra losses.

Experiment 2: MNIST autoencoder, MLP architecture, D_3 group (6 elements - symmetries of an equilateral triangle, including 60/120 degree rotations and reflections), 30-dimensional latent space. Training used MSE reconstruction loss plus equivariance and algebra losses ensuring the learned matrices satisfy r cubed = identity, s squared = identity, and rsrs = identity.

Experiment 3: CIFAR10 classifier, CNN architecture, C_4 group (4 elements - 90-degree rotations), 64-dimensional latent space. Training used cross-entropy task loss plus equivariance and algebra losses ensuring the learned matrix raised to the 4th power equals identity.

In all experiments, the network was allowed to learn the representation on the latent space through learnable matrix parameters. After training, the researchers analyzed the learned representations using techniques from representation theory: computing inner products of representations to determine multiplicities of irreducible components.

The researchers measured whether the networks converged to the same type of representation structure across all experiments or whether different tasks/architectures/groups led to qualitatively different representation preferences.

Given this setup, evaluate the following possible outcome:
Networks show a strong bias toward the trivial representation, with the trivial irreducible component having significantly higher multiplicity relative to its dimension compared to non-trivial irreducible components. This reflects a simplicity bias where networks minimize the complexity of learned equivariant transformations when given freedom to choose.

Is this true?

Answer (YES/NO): NO